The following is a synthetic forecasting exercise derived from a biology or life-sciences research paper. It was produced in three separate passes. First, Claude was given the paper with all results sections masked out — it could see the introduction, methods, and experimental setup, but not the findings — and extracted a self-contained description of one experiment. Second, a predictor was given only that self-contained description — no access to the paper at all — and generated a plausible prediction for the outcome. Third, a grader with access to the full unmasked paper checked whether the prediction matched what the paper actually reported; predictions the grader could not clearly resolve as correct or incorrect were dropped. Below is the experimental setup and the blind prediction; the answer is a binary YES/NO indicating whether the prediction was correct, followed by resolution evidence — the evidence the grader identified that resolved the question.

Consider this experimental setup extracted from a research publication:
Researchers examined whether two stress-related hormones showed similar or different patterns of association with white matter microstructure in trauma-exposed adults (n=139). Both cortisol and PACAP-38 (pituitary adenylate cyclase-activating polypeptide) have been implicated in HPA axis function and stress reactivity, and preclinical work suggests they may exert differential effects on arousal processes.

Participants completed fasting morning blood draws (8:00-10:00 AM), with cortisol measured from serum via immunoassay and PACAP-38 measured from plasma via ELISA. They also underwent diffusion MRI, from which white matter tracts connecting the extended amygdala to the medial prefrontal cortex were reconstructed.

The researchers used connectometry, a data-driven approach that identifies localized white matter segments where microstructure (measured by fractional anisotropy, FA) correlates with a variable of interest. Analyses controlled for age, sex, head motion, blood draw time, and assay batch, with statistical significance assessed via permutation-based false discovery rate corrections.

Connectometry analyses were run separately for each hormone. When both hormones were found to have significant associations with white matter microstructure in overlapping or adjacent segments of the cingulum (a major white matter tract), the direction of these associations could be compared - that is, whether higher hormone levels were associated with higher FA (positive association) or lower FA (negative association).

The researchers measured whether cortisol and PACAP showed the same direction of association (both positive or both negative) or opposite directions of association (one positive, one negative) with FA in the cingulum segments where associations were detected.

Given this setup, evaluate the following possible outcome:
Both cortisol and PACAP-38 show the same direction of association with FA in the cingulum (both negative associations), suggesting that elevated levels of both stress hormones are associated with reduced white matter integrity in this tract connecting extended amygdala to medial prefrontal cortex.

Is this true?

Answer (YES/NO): NO